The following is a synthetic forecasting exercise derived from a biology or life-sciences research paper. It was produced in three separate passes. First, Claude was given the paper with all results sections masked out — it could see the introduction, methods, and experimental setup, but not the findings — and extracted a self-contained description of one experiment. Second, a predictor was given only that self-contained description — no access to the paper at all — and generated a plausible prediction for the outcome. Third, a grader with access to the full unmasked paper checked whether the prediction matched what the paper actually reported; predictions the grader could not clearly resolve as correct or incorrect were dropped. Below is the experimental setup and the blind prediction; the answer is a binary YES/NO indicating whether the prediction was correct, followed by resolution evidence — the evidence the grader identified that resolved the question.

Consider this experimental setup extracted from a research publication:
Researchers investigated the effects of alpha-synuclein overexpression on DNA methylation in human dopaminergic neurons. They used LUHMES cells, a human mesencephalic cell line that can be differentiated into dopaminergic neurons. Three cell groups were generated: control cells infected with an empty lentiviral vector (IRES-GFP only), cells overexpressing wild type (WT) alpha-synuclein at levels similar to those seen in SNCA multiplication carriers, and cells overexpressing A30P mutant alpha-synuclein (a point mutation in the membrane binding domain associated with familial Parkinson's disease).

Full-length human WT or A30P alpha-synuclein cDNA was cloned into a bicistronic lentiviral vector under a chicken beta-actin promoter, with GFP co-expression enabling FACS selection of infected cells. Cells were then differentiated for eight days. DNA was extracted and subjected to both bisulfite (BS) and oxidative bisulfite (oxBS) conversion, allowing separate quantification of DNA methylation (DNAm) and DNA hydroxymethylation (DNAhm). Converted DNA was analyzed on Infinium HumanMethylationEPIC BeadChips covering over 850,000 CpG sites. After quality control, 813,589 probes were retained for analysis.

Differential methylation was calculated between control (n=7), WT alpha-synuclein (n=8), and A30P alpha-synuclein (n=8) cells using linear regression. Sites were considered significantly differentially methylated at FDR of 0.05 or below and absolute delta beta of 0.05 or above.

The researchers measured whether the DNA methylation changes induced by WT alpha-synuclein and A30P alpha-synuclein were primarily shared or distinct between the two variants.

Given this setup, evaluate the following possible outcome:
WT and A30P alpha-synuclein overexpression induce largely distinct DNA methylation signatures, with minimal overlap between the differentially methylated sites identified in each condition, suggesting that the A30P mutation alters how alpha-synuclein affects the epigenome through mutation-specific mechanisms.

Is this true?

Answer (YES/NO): NO